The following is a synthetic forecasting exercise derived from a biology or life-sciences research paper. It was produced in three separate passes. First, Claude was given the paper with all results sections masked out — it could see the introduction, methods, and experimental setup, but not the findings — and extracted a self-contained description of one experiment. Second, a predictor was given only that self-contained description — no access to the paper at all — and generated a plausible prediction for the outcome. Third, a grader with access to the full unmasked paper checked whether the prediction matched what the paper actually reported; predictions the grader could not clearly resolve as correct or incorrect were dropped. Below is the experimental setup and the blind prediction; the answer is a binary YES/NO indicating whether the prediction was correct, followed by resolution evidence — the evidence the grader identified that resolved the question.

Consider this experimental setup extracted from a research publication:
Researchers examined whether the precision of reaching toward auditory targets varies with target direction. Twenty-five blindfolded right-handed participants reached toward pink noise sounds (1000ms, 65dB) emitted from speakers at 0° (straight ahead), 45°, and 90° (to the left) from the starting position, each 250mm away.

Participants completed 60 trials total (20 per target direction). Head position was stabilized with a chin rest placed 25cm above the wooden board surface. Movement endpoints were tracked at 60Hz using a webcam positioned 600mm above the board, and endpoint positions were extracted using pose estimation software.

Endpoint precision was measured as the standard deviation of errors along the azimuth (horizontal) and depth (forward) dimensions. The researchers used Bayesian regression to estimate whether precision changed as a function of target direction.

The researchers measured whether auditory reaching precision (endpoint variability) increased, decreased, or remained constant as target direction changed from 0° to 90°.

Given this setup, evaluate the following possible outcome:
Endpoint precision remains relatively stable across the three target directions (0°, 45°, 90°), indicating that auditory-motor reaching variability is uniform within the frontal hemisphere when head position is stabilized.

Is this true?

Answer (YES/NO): YES